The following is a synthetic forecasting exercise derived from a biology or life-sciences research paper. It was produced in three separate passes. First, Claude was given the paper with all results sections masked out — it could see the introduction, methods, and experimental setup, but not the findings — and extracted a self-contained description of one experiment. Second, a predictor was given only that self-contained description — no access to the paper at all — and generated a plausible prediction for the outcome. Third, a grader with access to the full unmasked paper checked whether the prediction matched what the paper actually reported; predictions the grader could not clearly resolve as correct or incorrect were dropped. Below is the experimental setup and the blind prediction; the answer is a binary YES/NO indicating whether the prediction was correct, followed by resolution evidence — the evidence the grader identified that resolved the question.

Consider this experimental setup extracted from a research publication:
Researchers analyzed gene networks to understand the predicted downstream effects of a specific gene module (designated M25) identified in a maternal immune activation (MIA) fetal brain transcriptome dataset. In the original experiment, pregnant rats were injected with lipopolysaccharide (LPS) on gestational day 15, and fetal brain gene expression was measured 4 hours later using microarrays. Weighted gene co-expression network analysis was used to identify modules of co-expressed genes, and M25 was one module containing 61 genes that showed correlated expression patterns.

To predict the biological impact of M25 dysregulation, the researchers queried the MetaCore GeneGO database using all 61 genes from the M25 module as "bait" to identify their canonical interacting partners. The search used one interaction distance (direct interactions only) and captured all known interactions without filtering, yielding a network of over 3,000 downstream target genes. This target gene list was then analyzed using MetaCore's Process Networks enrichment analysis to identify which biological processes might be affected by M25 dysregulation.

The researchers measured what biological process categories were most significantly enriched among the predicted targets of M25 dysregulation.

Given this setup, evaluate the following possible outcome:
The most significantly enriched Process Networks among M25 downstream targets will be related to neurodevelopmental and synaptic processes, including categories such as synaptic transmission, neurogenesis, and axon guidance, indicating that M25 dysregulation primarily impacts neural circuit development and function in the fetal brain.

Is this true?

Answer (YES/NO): NO